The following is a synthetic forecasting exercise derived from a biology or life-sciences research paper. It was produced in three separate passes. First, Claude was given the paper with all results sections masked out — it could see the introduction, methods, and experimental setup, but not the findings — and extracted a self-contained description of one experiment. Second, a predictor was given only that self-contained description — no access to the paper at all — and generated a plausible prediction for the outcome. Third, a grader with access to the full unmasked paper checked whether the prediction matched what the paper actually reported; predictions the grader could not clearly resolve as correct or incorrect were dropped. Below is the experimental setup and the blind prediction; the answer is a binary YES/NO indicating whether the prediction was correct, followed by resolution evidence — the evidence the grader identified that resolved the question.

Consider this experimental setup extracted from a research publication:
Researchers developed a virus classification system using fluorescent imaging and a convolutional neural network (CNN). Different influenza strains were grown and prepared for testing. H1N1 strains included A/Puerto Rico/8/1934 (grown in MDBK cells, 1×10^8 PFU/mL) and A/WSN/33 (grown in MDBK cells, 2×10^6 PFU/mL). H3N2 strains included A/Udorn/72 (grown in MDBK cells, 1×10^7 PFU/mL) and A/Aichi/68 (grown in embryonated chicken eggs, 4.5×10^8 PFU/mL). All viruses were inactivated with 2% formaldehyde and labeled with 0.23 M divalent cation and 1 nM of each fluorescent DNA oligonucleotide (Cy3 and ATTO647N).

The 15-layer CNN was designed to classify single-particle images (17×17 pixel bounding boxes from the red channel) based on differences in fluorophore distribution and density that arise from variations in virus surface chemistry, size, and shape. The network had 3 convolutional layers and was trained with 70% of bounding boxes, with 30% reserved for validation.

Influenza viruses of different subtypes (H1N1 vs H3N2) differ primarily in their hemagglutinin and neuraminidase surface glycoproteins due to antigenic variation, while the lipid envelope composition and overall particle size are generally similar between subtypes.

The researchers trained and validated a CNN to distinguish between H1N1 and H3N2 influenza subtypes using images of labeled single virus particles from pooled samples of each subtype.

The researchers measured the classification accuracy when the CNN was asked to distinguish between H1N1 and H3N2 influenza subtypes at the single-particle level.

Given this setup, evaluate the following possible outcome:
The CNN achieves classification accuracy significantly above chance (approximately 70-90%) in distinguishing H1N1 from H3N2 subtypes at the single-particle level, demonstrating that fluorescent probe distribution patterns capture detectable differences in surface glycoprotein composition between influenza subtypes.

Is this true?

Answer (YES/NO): YES